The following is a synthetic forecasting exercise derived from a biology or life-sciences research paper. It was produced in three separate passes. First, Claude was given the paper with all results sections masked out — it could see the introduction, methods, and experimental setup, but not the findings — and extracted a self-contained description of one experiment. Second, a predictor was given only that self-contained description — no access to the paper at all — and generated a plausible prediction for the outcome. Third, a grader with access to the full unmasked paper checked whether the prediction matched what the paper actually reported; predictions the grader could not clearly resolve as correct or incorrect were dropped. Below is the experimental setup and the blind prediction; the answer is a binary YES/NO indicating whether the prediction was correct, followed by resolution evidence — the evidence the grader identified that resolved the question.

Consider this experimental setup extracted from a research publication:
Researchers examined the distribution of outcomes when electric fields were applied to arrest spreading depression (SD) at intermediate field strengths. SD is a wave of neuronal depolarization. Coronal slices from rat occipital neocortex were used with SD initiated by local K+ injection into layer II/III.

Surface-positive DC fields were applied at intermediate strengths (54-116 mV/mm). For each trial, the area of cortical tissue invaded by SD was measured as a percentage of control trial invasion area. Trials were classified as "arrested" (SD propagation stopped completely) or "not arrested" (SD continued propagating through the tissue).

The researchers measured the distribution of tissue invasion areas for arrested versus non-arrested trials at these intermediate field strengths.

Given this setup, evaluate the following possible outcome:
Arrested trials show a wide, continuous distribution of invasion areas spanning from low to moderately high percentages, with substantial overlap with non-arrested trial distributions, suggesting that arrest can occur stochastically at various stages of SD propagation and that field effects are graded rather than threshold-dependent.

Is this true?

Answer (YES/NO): NO